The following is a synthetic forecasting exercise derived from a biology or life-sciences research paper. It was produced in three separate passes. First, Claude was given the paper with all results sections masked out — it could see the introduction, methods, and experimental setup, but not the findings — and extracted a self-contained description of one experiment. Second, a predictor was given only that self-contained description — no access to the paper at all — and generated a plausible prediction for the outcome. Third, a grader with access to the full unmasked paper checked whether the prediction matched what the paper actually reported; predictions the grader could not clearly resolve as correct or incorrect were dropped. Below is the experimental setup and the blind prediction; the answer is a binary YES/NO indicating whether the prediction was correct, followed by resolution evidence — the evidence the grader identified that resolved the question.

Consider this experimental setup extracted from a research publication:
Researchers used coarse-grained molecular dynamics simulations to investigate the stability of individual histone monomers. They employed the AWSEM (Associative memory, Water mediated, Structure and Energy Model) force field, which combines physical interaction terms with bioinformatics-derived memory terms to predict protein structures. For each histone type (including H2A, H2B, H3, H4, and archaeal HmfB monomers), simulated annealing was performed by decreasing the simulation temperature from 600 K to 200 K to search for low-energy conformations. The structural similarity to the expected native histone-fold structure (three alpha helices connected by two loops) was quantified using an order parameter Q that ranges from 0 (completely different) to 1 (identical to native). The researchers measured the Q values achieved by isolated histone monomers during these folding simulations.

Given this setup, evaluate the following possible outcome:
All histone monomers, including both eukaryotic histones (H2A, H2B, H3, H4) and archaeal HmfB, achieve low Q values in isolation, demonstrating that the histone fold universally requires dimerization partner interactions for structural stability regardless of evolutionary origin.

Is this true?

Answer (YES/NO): YES